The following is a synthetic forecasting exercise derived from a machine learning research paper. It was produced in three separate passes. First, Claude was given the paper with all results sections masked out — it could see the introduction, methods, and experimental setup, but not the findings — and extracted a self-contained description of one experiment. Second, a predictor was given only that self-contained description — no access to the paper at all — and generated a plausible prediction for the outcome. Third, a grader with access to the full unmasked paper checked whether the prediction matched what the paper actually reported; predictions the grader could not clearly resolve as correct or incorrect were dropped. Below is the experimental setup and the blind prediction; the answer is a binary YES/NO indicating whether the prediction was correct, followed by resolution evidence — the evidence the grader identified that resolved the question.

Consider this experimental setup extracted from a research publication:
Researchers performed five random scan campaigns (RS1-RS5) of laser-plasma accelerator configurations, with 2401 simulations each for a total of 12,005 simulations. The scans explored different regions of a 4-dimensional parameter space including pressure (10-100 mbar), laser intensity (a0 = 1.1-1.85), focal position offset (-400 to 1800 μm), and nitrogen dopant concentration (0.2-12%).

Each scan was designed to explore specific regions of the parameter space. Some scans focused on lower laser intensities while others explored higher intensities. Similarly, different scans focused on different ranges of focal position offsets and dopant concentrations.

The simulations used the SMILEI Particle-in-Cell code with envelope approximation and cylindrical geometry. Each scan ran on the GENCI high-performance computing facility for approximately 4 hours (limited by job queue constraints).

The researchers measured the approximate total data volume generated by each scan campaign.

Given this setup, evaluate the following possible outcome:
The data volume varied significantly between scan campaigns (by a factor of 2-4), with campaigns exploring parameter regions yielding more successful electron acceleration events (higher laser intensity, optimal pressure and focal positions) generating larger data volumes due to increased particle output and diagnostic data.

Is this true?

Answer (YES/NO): NO